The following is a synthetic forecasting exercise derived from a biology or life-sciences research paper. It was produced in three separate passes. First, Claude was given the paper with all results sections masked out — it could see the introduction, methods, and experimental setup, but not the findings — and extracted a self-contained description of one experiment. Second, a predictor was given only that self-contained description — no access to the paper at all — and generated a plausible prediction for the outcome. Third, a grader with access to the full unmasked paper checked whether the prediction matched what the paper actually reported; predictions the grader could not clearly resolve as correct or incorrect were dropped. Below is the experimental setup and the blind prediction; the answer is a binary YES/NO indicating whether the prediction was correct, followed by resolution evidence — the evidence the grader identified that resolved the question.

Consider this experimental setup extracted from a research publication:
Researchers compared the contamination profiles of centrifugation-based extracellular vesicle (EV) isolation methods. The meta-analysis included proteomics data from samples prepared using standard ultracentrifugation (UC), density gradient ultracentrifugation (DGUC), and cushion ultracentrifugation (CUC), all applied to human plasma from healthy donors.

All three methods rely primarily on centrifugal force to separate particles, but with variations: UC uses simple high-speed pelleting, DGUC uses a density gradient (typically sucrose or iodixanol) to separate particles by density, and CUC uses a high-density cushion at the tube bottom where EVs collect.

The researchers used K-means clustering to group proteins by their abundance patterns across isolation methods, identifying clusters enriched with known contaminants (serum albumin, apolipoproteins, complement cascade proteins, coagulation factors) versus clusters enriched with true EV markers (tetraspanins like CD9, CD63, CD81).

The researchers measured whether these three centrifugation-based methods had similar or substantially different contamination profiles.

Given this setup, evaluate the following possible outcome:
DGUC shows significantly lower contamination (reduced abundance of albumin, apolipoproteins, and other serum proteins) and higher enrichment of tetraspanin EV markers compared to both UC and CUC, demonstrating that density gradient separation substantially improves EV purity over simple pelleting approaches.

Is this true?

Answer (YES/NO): NO